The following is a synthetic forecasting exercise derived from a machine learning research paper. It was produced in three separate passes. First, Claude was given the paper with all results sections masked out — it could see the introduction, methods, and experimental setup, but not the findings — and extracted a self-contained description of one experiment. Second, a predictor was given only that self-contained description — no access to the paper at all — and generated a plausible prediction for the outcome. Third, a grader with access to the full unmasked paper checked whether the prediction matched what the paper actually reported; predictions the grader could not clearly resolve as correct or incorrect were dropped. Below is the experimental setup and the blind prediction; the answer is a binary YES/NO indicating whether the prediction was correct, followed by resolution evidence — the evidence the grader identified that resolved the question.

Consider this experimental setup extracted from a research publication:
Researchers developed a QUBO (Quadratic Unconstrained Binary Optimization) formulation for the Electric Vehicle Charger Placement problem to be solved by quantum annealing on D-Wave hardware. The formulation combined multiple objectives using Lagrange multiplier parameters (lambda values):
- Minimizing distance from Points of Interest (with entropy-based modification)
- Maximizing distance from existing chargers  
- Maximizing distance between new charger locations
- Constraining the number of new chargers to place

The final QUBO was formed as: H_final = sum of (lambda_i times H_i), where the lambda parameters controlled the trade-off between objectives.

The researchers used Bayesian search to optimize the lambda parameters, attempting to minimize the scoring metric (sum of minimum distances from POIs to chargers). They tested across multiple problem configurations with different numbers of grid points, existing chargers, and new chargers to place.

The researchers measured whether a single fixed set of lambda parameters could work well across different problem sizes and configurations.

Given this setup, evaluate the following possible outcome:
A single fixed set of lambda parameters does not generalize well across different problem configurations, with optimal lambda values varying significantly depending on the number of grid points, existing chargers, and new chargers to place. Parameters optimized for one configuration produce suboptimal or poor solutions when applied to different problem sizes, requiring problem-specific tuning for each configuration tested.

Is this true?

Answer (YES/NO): YES